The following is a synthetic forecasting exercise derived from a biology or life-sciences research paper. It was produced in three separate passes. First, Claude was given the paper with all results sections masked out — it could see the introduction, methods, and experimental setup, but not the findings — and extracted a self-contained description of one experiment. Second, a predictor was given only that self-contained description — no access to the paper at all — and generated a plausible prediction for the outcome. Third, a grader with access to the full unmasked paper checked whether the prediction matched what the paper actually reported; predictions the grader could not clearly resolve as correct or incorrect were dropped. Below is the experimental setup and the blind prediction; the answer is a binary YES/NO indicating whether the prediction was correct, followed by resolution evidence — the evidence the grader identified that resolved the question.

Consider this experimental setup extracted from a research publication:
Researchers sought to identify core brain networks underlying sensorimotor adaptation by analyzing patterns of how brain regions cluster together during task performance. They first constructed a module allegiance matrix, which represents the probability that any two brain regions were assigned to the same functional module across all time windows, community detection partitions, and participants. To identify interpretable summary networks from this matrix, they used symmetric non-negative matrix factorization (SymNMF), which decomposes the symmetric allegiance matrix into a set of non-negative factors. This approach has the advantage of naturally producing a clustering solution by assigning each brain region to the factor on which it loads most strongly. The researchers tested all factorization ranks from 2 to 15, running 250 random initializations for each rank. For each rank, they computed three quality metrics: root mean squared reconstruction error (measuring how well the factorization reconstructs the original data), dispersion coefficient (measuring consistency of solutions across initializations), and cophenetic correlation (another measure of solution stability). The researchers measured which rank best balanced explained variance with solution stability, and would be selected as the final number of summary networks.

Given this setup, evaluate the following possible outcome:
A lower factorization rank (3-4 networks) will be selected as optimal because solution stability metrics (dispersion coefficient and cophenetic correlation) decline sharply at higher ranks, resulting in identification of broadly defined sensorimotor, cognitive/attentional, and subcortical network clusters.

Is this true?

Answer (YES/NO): NO